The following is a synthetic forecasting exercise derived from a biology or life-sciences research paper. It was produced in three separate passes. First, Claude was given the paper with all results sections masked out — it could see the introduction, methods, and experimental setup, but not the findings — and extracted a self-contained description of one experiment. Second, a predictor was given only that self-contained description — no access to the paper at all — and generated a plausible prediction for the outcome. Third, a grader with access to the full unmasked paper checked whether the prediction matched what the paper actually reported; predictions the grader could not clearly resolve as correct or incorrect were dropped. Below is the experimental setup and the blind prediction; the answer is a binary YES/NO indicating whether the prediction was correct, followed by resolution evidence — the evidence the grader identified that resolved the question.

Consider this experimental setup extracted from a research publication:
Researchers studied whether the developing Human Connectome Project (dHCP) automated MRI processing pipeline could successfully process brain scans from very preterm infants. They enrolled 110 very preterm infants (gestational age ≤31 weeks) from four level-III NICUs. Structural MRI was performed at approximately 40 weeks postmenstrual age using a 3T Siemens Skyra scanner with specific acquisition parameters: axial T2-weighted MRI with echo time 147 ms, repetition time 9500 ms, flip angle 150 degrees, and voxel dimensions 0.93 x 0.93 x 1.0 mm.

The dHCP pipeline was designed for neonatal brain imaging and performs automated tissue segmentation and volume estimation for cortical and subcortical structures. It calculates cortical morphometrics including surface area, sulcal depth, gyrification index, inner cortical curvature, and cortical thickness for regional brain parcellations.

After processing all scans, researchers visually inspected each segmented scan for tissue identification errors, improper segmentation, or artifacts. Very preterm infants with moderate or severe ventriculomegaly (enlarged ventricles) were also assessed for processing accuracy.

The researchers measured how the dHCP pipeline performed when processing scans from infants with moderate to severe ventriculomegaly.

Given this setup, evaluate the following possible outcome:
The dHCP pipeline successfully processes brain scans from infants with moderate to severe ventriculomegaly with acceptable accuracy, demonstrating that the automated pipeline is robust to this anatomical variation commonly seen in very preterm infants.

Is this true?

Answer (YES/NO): NO